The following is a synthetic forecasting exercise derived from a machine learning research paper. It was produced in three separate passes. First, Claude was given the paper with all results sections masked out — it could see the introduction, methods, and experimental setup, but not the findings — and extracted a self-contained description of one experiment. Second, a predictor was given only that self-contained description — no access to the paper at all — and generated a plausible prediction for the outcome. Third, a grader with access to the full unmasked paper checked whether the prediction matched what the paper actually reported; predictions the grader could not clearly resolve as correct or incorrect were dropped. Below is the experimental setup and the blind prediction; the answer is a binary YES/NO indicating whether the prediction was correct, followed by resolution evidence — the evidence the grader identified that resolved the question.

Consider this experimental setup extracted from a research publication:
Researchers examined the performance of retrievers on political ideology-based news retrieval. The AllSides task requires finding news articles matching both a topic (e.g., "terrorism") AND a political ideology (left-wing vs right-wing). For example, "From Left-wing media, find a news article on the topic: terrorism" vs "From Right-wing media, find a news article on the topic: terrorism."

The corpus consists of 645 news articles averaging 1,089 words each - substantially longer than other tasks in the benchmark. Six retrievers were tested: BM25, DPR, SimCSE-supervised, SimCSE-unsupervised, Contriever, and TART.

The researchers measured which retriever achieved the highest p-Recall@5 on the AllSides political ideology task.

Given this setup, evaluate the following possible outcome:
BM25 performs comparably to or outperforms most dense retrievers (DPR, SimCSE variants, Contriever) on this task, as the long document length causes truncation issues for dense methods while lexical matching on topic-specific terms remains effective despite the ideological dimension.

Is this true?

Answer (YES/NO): YES